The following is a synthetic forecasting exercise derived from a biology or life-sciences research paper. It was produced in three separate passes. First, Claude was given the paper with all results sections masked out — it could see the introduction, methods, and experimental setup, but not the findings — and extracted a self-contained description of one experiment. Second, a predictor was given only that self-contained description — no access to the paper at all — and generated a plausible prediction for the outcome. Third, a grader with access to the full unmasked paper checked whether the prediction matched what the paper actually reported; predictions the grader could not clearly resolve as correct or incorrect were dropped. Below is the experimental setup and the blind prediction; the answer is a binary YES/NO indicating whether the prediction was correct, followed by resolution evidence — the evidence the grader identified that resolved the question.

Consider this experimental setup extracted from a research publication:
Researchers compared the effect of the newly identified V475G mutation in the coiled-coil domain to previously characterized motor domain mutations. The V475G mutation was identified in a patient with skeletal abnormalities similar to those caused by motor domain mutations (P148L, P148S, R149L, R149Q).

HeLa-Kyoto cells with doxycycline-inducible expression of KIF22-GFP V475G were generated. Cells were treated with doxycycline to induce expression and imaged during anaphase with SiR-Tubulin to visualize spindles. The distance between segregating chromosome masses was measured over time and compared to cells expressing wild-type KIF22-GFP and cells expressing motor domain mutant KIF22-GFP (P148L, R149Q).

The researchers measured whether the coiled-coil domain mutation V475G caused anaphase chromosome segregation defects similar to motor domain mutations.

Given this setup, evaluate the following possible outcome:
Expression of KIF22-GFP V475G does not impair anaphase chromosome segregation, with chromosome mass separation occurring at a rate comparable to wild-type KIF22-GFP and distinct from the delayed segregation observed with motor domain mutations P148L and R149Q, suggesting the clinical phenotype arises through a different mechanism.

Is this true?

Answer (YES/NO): NO